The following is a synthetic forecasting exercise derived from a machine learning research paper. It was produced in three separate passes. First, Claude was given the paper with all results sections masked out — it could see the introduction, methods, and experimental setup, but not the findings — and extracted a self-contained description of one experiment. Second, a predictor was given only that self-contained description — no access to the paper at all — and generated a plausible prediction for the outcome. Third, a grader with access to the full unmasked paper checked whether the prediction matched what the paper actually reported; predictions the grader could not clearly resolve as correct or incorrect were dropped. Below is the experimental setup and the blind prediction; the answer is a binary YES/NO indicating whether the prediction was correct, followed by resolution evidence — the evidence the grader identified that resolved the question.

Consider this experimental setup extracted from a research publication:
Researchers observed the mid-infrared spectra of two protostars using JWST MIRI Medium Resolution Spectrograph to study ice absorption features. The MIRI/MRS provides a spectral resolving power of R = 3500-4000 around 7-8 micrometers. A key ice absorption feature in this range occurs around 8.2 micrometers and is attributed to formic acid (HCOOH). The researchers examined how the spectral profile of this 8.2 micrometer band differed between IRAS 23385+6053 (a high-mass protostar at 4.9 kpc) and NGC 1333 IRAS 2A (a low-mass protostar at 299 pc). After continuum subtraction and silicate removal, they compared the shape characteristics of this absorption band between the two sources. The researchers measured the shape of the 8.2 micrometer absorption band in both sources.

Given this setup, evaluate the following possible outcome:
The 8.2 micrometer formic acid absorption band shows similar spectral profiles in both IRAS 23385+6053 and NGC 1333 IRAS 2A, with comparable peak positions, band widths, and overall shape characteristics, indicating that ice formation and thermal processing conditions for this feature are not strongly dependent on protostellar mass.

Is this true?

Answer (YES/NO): NO